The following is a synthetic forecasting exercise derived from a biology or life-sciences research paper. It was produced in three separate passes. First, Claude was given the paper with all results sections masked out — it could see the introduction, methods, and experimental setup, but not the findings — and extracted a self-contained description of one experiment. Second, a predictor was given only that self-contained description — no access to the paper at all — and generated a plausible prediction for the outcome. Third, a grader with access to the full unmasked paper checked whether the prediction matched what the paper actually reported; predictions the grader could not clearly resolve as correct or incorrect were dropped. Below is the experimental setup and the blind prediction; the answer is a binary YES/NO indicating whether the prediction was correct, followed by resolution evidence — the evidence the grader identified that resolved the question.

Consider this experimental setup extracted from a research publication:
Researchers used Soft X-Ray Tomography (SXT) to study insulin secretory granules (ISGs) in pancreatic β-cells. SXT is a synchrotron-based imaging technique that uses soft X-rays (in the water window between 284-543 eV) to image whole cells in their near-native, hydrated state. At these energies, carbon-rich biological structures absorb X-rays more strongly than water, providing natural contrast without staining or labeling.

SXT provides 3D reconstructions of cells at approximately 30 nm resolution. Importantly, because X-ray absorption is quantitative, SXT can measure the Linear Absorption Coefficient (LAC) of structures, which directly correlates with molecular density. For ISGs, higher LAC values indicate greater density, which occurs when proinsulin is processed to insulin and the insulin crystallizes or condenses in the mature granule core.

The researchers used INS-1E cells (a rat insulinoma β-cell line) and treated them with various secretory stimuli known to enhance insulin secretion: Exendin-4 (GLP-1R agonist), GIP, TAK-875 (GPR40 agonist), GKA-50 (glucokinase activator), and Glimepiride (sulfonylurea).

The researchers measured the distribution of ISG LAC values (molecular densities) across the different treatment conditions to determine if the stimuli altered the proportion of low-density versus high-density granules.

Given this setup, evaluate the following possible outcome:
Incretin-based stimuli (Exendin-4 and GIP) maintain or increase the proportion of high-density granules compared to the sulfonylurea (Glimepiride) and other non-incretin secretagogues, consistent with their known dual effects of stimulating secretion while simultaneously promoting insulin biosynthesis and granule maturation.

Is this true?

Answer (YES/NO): NO